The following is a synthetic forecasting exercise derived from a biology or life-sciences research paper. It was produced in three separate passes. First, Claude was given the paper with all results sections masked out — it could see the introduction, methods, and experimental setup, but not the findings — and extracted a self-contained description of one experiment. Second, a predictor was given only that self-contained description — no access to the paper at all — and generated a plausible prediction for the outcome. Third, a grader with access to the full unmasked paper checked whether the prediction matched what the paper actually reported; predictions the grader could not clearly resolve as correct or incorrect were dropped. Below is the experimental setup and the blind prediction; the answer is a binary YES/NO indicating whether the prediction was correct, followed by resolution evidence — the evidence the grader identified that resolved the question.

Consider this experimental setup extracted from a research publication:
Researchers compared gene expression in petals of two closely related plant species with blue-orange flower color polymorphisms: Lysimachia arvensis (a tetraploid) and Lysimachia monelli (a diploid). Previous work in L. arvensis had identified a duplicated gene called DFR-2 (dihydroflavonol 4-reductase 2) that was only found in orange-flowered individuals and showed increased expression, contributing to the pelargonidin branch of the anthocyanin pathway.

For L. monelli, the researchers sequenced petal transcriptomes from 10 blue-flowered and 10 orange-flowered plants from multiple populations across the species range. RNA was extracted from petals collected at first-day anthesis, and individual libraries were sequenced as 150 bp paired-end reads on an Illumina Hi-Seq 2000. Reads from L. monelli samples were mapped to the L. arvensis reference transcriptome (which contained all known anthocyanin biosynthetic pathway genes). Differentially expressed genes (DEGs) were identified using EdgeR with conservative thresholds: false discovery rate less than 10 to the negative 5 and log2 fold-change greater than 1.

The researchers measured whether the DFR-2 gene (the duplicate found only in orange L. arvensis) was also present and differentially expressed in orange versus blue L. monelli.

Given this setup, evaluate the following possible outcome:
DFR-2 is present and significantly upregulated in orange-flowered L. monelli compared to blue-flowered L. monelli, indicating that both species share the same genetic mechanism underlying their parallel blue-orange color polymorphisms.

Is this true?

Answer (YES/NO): YES